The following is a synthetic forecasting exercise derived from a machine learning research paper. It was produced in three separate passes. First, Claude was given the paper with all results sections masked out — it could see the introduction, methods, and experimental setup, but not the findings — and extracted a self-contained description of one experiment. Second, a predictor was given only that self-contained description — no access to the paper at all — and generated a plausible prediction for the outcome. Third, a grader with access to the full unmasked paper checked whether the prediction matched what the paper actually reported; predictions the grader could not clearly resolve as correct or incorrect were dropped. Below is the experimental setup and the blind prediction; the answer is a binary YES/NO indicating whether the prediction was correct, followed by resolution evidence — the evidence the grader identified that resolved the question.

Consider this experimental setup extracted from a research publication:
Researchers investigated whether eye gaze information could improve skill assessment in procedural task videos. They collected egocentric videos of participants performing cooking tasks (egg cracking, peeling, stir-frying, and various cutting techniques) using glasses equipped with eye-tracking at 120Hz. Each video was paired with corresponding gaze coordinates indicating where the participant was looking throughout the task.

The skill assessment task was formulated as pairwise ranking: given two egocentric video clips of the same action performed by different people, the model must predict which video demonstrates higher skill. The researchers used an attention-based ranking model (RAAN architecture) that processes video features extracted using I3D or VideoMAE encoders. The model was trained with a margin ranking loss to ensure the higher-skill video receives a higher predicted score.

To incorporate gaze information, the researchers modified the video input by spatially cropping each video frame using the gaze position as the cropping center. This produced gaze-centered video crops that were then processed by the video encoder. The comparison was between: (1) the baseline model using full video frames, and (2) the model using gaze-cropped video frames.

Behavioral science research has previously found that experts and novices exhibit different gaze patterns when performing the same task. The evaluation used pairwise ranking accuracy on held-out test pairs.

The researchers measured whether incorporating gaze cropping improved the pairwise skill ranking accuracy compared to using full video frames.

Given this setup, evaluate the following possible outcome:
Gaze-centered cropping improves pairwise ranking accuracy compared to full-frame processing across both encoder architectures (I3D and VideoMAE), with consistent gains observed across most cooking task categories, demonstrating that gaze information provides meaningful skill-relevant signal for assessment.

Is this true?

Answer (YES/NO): NO